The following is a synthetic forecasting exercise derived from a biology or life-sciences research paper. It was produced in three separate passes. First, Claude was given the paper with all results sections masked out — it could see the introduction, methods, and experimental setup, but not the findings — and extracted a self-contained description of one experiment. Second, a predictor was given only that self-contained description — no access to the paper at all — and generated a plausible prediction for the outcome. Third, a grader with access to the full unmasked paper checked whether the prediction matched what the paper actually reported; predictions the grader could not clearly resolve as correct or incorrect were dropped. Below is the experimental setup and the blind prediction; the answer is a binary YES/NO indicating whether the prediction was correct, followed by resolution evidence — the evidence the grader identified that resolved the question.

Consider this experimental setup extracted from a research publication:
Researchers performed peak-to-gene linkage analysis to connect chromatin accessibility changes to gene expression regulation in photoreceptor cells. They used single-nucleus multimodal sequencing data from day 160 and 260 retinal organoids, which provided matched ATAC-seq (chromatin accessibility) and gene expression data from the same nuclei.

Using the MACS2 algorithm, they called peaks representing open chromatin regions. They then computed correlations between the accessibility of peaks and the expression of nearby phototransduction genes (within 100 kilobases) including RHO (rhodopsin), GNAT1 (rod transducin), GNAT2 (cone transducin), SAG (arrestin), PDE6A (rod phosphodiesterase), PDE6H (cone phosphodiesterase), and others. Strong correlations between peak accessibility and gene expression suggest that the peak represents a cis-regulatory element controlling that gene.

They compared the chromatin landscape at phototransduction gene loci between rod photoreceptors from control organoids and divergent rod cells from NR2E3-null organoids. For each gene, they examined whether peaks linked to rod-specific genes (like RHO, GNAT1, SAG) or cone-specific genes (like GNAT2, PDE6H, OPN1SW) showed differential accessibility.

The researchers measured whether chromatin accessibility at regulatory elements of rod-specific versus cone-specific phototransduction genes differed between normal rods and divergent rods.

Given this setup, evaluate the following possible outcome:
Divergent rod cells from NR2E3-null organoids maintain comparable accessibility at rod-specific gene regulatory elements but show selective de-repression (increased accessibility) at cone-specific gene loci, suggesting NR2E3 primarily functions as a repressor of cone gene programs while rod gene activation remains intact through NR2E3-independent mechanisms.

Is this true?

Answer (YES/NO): NO